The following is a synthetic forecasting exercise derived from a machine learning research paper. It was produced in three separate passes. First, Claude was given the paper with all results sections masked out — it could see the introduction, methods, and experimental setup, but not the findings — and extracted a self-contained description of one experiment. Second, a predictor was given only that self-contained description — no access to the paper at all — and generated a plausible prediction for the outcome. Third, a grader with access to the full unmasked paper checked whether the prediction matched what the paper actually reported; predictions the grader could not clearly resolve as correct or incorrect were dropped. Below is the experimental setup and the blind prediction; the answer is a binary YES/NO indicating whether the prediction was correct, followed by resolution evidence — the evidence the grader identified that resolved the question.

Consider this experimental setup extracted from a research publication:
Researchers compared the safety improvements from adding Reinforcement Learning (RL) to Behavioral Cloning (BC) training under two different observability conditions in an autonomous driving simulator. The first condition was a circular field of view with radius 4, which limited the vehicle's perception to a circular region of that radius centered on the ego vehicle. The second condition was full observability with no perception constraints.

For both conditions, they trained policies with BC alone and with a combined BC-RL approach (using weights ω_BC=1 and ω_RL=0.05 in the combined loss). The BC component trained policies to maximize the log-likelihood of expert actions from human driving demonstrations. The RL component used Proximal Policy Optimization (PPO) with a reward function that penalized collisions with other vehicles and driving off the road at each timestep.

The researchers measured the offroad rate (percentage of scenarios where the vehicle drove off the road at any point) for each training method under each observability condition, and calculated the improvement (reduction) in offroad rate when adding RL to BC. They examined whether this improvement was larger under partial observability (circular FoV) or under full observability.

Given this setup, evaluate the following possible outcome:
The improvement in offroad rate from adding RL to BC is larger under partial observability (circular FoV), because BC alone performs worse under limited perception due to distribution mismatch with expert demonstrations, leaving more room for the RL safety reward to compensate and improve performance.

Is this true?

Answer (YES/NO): YES